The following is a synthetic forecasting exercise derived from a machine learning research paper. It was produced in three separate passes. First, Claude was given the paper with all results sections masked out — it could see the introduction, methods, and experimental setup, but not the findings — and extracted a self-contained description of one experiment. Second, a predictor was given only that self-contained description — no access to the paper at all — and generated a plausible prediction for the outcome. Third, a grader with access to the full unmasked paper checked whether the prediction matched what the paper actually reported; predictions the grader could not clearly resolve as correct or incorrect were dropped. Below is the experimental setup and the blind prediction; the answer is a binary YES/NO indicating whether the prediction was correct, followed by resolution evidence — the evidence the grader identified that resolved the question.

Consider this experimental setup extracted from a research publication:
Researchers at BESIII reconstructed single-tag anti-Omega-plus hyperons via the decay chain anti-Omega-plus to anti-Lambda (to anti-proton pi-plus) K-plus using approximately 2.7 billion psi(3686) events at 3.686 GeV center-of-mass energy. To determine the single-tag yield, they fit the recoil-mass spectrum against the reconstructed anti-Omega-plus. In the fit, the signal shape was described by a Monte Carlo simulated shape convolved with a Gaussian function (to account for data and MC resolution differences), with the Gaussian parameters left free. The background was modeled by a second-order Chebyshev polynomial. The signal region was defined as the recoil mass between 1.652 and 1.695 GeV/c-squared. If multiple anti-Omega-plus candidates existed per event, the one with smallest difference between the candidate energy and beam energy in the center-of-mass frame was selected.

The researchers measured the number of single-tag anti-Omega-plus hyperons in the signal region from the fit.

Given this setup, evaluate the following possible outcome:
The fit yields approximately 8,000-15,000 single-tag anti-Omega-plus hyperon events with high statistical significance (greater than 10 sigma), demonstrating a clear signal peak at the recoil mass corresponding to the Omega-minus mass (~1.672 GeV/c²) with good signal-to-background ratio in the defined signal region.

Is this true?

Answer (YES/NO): NO